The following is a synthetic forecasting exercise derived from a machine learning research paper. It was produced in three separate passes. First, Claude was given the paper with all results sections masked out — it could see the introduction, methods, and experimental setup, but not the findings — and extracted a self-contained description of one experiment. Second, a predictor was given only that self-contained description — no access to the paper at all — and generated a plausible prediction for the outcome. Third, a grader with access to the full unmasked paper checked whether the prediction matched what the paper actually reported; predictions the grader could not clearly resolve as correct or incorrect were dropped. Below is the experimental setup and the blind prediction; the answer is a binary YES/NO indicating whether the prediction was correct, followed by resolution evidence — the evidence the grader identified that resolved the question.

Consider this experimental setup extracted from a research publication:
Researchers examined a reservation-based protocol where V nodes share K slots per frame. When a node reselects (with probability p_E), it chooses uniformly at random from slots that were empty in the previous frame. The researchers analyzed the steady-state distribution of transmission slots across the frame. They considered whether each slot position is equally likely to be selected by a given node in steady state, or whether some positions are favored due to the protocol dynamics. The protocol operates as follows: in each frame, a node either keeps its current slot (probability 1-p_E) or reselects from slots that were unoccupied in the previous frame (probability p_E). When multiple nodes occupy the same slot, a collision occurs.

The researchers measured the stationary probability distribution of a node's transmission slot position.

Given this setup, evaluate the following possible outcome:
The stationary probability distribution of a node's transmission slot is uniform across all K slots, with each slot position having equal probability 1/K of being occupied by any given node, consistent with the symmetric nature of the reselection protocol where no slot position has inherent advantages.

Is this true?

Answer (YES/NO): YES